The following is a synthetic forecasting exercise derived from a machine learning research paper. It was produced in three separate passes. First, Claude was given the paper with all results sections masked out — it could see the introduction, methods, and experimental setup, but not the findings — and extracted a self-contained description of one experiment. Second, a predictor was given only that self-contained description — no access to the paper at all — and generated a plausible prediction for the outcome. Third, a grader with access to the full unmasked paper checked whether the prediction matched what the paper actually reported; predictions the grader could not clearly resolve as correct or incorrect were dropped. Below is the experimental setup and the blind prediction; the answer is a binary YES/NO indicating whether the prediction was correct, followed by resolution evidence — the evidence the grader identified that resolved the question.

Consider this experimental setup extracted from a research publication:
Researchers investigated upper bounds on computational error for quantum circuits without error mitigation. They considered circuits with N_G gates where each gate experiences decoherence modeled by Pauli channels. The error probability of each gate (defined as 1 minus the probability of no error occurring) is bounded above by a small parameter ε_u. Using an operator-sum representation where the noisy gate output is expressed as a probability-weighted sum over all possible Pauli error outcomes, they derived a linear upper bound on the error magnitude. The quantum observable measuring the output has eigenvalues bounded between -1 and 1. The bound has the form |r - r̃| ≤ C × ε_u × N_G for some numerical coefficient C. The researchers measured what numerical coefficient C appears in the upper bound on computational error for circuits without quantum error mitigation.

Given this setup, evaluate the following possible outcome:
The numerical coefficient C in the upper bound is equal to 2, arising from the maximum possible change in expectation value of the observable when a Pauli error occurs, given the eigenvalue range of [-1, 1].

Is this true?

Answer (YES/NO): YES